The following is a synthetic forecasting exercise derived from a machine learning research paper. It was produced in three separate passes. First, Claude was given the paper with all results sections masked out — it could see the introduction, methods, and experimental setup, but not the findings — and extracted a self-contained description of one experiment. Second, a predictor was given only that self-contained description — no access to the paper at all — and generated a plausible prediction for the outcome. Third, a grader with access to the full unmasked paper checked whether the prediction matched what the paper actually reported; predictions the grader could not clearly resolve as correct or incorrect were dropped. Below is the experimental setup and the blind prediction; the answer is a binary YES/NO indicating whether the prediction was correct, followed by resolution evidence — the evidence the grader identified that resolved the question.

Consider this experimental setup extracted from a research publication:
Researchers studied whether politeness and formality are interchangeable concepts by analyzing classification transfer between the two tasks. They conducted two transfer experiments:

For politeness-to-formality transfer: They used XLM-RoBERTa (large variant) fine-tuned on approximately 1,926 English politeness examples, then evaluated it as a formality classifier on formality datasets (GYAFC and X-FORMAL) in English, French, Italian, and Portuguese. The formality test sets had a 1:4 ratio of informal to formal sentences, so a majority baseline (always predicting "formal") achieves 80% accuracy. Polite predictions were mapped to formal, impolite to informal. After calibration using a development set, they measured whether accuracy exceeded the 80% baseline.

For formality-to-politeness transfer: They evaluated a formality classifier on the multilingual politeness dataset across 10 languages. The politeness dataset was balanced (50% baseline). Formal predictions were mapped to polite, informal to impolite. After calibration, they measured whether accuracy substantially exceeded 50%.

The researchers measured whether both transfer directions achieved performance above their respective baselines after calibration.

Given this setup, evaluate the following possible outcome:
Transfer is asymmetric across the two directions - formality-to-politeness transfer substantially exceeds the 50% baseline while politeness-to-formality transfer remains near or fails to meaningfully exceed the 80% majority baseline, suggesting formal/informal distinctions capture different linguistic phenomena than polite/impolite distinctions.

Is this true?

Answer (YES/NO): YES